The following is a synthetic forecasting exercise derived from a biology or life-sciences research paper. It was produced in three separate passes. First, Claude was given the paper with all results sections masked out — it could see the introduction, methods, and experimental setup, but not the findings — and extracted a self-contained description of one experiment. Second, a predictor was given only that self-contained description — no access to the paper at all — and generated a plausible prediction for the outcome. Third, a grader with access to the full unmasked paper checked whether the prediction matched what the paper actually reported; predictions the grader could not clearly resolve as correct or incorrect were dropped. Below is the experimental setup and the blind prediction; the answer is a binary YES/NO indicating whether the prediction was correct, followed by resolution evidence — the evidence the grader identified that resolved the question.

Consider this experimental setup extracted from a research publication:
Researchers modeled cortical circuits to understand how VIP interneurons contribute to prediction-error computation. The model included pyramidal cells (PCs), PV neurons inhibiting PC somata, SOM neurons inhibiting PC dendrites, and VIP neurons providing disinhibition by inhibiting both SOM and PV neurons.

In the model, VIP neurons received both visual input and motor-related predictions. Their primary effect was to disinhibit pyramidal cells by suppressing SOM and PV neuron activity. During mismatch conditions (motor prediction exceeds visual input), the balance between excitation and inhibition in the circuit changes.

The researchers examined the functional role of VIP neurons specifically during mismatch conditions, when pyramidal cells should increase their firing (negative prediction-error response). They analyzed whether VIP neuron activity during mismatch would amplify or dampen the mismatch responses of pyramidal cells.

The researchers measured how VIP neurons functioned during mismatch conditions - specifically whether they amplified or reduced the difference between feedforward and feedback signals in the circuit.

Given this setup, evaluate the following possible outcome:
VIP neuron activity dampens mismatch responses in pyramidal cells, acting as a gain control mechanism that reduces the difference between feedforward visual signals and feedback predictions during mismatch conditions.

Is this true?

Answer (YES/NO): NO